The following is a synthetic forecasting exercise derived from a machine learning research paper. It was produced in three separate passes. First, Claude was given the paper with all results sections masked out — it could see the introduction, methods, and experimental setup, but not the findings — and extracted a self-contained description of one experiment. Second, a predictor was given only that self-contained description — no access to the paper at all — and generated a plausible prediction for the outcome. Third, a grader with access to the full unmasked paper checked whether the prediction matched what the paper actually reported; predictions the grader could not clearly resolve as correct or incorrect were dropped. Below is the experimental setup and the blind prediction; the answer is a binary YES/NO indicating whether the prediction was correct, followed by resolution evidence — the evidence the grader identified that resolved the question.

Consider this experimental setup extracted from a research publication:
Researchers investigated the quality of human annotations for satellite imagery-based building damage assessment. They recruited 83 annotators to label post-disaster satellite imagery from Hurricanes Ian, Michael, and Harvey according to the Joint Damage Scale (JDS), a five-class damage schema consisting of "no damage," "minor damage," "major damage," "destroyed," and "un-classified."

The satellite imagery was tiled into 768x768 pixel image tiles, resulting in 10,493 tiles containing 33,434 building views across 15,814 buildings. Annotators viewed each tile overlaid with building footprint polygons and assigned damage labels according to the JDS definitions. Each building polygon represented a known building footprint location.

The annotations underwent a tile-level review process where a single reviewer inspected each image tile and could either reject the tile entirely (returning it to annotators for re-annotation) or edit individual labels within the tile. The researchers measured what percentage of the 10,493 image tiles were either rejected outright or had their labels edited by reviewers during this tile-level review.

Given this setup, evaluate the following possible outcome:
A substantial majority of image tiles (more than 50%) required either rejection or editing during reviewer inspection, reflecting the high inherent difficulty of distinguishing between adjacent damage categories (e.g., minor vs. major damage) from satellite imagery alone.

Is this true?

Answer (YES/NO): NO